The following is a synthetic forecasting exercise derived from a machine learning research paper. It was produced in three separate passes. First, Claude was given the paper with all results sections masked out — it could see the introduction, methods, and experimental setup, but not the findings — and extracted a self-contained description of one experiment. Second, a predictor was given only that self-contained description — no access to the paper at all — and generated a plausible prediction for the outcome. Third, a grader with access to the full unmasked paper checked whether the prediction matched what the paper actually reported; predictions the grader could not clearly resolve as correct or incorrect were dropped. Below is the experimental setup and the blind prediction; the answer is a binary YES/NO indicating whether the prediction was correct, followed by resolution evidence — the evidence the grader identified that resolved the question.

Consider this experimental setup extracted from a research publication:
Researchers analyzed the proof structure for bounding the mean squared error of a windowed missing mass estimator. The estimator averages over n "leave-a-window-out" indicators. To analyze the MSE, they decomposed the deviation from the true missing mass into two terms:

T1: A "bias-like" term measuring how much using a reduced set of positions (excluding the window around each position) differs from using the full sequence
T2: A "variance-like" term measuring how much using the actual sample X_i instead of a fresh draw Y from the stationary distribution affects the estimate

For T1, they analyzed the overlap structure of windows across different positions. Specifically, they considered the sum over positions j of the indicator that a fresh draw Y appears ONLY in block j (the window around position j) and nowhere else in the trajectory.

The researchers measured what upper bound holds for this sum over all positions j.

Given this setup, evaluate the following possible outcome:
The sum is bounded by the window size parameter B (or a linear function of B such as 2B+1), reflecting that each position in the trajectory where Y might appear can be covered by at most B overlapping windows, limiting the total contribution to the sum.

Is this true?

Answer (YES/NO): NO